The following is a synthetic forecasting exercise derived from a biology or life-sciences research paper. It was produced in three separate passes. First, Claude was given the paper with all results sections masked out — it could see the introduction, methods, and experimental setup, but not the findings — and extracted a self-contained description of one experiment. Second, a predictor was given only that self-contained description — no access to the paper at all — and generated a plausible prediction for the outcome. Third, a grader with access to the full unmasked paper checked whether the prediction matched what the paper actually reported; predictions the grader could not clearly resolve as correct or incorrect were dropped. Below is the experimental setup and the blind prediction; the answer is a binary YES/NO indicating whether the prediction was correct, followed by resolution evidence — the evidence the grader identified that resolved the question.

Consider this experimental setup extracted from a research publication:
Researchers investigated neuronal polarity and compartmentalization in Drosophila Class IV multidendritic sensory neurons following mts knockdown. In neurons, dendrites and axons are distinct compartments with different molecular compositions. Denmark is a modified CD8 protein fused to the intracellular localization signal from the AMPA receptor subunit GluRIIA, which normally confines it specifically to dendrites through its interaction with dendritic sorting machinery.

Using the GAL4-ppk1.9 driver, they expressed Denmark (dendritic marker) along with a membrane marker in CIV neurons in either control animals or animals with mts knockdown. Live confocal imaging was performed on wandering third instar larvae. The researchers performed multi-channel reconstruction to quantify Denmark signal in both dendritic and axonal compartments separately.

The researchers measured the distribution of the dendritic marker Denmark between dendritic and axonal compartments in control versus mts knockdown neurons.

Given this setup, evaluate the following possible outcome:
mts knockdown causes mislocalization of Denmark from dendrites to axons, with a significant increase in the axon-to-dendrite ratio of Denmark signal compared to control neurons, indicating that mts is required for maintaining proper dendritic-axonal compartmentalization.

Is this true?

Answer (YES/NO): YES